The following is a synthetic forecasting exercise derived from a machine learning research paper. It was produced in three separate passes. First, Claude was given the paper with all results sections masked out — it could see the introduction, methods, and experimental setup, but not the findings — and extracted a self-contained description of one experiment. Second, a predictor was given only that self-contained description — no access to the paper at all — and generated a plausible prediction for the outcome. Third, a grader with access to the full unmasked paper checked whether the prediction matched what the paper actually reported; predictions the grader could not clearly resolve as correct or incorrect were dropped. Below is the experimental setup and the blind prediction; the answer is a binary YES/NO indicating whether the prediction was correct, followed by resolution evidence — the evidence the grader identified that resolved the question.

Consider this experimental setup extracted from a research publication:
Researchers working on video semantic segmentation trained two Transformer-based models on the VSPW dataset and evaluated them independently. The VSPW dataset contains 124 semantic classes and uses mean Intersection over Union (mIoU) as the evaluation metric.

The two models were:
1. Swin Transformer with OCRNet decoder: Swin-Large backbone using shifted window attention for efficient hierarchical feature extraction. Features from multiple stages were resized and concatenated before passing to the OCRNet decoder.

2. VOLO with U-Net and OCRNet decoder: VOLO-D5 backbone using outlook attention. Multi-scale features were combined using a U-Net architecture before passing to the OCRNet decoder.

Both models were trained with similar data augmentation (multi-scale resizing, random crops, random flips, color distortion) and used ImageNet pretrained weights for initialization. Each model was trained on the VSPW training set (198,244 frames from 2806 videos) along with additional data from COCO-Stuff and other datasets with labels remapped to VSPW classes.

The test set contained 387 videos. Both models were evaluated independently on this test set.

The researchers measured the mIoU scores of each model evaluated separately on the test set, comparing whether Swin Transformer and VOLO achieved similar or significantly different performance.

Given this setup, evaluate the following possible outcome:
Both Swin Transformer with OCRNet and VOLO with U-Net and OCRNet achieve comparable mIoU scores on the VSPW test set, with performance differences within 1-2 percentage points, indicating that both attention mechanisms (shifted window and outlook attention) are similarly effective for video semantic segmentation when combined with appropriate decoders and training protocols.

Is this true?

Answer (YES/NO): YES